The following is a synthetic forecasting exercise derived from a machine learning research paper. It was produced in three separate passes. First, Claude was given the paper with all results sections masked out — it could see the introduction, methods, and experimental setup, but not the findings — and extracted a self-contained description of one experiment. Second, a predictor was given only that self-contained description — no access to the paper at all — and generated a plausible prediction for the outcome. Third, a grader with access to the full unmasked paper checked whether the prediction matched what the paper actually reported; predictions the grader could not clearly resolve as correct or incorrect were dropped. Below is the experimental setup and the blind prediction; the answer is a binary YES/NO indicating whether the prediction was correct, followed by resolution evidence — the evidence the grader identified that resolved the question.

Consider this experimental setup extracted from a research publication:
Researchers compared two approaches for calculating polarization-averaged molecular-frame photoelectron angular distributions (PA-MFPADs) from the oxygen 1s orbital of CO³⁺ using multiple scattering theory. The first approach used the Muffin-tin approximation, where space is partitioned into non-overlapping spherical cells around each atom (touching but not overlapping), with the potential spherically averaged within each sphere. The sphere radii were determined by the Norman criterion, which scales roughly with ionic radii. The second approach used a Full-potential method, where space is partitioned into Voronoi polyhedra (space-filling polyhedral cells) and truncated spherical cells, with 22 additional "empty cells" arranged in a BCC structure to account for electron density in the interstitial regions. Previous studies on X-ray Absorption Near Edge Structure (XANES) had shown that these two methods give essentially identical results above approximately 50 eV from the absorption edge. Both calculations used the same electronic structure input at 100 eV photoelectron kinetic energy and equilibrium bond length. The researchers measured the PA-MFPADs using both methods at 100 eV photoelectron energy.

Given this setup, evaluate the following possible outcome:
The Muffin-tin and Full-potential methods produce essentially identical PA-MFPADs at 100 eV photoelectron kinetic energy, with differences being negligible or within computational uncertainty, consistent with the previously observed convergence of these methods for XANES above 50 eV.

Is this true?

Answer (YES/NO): NO